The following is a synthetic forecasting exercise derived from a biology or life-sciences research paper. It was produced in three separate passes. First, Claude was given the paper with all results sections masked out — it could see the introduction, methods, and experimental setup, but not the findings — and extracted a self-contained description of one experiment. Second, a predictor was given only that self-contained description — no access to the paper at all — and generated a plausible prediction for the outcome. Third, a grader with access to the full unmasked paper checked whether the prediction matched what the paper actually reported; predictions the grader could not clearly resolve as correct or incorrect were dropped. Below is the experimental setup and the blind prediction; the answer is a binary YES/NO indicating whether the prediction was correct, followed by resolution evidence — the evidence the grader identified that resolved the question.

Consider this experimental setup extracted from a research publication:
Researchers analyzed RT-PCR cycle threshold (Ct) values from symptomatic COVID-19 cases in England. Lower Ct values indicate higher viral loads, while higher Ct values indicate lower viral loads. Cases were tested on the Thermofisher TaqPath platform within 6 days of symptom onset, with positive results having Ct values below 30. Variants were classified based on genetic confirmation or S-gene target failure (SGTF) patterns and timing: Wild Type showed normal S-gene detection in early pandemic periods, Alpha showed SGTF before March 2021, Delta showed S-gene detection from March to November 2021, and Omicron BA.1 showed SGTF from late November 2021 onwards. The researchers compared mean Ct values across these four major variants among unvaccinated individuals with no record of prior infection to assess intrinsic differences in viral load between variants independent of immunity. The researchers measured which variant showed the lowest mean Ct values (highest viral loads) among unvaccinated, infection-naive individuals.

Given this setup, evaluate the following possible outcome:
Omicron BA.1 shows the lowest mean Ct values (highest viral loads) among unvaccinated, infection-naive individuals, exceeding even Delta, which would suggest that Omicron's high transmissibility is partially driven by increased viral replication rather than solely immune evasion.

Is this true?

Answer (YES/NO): NO